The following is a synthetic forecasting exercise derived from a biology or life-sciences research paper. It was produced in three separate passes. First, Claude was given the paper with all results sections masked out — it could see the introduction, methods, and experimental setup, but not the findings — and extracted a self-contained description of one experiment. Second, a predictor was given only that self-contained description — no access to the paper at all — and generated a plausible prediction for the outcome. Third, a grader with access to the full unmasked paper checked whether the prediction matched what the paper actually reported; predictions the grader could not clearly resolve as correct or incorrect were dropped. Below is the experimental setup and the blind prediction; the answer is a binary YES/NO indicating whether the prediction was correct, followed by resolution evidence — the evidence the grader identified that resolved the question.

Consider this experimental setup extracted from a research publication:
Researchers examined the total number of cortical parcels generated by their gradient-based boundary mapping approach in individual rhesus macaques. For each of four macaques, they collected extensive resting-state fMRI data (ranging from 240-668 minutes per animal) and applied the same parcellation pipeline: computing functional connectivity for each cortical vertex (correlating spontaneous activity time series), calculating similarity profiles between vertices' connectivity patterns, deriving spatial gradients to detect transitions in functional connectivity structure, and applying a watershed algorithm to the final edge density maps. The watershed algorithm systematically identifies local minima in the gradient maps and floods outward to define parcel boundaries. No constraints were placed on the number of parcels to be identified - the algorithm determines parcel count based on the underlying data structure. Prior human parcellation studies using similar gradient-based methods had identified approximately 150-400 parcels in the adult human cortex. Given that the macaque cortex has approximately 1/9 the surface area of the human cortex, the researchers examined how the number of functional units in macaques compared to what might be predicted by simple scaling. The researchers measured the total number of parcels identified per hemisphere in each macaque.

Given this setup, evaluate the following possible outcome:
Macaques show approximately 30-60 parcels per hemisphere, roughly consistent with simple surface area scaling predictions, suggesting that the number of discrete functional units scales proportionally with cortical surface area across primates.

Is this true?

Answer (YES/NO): NO